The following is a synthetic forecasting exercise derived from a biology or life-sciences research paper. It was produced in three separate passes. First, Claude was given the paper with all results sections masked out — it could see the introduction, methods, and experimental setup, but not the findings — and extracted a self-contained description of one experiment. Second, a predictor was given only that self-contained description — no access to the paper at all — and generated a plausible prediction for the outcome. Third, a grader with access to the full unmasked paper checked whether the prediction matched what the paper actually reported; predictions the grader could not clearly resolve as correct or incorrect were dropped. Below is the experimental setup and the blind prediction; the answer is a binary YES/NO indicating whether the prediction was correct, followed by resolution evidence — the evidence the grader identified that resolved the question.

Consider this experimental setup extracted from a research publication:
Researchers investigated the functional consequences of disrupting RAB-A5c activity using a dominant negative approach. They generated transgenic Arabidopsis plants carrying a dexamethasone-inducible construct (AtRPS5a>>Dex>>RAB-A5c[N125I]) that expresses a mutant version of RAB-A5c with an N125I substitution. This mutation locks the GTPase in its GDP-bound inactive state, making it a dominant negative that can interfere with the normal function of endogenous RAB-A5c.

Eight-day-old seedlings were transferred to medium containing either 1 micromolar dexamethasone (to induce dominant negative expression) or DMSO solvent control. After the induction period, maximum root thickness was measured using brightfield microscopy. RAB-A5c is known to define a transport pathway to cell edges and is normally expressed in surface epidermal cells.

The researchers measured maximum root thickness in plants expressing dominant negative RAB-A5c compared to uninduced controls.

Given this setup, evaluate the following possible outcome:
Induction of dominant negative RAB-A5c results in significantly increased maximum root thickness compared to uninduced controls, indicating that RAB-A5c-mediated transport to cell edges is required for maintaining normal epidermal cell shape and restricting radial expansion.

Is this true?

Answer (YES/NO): YES